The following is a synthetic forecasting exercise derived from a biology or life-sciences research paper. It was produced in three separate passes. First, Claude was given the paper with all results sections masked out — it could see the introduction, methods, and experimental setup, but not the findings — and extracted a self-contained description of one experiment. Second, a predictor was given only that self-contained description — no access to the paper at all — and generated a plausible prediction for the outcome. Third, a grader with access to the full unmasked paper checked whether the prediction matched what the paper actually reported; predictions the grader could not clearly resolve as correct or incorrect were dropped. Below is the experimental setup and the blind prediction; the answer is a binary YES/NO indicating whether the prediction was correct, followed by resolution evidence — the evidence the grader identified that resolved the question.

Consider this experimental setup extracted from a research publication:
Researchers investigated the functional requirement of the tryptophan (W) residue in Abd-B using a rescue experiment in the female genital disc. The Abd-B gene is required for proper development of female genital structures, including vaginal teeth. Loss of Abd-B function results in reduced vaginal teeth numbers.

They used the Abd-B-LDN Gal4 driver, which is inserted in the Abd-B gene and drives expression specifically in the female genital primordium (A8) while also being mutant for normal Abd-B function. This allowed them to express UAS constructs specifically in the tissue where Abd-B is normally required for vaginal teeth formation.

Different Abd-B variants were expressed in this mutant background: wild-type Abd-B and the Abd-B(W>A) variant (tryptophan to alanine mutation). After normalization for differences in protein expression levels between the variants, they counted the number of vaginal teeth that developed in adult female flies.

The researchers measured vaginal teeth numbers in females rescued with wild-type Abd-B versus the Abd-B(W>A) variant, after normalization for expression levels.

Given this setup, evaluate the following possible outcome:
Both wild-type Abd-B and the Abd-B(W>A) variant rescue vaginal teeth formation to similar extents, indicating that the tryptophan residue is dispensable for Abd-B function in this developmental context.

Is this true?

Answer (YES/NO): NO